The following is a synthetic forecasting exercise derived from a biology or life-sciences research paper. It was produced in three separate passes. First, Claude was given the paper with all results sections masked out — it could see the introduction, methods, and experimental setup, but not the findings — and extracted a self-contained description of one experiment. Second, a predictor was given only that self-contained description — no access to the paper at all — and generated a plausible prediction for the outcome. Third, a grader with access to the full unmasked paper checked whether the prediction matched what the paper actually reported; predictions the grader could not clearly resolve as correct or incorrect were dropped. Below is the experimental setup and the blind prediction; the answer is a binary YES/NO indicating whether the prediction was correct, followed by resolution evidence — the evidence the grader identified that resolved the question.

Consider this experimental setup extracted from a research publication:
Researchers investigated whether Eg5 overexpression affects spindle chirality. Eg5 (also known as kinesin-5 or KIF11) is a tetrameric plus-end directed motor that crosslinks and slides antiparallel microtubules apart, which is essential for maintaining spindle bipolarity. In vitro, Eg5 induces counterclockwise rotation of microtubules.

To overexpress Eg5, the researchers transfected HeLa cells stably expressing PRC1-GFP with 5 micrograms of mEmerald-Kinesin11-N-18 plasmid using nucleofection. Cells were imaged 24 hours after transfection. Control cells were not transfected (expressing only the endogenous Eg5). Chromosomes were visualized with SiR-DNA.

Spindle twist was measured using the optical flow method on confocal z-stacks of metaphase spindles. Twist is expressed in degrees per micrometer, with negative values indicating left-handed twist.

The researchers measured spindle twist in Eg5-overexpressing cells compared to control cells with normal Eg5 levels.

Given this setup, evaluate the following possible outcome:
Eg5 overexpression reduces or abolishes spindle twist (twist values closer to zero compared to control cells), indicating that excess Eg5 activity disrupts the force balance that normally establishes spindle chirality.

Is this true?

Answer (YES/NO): NO